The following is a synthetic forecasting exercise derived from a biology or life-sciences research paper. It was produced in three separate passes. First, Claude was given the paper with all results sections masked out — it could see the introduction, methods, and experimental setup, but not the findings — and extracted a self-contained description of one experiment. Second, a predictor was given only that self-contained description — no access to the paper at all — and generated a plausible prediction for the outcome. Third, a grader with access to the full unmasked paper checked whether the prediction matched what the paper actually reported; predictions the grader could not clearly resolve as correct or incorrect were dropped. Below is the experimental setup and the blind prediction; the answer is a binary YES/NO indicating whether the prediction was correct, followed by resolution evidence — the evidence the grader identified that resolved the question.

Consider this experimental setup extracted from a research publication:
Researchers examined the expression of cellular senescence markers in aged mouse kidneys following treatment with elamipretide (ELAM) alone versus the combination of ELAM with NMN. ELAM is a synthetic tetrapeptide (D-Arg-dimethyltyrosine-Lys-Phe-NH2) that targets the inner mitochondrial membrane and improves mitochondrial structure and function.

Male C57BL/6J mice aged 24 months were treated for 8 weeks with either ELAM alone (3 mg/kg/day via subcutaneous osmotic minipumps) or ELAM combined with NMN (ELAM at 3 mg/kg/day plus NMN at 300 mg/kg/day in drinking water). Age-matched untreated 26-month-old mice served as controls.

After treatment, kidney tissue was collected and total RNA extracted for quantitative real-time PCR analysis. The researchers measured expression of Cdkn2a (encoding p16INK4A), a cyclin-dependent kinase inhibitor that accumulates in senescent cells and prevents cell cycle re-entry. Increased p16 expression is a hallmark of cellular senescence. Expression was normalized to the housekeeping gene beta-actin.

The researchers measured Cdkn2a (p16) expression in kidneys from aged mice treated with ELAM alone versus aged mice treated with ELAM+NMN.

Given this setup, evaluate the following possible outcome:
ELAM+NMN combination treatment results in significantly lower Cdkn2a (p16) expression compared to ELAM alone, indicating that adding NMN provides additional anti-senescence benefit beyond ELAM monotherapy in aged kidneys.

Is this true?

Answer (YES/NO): NO